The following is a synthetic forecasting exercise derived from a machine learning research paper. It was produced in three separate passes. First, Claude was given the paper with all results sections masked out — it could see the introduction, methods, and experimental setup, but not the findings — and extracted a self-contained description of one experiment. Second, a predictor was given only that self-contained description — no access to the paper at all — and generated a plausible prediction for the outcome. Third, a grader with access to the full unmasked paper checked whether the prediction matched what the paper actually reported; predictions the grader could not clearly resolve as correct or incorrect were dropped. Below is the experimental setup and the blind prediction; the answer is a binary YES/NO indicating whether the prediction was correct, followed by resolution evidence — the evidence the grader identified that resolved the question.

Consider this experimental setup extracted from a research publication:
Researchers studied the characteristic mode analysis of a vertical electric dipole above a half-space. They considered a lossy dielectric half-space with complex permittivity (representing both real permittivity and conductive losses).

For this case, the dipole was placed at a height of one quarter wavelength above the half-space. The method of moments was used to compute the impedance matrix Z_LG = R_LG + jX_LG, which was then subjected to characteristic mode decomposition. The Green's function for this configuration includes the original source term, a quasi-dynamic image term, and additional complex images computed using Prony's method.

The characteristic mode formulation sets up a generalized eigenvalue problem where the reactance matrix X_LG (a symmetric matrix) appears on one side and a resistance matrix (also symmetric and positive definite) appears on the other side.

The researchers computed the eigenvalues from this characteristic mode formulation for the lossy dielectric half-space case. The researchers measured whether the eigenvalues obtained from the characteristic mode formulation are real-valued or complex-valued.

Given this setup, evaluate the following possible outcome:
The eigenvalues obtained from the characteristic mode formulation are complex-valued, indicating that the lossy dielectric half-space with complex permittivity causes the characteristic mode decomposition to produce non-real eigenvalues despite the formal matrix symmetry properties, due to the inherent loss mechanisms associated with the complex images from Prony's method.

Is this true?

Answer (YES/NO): NO